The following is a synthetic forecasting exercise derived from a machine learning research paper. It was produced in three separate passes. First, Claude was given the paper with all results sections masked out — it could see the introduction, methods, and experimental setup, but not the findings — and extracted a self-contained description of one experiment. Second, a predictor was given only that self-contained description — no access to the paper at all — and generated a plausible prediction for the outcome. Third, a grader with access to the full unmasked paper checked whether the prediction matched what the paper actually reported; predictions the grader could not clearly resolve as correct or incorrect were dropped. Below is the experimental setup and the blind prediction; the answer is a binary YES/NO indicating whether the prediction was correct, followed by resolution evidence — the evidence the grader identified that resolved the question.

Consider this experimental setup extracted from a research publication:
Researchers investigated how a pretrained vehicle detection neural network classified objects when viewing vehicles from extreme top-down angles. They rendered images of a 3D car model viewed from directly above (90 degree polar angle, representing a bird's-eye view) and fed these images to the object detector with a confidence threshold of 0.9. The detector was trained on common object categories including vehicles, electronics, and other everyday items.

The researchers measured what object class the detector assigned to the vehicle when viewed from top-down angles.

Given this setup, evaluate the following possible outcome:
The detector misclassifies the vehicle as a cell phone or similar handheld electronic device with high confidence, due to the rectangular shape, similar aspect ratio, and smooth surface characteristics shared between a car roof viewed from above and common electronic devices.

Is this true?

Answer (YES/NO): YES